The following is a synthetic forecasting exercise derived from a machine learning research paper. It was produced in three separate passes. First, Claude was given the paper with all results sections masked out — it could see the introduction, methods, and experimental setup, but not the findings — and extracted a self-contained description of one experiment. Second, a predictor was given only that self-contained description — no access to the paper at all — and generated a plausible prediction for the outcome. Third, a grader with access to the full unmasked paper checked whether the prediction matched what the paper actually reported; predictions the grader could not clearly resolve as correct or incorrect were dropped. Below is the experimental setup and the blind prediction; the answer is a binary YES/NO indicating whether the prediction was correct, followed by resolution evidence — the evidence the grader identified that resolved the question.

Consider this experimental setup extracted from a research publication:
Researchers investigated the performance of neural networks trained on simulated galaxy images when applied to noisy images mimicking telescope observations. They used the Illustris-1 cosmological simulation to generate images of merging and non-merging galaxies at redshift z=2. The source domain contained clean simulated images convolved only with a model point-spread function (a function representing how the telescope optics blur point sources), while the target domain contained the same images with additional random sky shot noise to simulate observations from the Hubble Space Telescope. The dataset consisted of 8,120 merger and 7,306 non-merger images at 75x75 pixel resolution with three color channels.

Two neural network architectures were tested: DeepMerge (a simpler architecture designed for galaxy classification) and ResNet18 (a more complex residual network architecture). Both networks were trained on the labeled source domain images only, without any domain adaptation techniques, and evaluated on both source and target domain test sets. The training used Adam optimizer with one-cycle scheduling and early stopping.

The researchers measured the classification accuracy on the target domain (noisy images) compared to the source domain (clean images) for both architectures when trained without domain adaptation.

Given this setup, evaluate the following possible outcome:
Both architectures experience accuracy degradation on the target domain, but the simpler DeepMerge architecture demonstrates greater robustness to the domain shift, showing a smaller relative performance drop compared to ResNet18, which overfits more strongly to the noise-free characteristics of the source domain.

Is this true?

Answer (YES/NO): NO